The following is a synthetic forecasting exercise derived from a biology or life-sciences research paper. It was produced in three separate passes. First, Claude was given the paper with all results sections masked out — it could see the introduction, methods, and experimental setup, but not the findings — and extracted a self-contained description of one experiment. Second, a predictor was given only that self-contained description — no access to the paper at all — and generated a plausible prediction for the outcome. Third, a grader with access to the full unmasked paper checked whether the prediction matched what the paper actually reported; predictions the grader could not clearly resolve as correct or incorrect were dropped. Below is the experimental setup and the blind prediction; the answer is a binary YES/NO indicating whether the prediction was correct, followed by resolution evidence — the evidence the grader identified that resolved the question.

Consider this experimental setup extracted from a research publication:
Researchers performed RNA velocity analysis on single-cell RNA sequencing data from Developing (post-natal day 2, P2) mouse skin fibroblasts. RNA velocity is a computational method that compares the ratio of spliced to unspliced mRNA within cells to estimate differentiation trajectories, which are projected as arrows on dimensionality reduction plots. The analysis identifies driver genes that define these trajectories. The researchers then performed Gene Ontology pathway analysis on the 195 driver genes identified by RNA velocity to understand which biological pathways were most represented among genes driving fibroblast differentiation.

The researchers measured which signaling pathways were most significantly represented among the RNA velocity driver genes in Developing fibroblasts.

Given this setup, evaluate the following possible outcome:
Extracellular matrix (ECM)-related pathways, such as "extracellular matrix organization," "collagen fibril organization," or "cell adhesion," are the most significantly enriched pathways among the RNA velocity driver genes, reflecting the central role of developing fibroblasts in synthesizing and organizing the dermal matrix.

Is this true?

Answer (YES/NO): NO